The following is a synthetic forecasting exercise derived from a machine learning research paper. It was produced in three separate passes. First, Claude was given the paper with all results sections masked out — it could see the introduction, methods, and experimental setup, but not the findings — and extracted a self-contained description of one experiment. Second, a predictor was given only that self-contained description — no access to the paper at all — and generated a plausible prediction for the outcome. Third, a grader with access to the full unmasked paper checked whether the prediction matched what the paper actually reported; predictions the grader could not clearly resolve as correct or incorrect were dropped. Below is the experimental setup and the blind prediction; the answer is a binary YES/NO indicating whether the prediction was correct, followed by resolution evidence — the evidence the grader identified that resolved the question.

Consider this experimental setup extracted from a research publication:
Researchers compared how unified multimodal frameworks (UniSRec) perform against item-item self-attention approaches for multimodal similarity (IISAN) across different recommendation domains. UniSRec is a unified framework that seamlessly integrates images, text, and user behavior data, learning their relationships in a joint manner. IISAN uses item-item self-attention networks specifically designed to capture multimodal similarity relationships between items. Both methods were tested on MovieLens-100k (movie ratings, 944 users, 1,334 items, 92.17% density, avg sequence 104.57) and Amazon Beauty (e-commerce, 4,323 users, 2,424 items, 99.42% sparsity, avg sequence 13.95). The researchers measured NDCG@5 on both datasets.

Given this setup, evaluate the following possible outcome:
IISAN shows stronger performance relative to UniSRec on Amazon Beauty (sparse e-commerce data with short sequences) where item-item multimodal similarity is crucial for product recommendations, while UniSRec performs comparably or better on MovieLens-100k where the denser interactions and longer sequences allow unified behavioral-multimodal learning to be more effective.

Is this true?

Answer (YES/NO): NO